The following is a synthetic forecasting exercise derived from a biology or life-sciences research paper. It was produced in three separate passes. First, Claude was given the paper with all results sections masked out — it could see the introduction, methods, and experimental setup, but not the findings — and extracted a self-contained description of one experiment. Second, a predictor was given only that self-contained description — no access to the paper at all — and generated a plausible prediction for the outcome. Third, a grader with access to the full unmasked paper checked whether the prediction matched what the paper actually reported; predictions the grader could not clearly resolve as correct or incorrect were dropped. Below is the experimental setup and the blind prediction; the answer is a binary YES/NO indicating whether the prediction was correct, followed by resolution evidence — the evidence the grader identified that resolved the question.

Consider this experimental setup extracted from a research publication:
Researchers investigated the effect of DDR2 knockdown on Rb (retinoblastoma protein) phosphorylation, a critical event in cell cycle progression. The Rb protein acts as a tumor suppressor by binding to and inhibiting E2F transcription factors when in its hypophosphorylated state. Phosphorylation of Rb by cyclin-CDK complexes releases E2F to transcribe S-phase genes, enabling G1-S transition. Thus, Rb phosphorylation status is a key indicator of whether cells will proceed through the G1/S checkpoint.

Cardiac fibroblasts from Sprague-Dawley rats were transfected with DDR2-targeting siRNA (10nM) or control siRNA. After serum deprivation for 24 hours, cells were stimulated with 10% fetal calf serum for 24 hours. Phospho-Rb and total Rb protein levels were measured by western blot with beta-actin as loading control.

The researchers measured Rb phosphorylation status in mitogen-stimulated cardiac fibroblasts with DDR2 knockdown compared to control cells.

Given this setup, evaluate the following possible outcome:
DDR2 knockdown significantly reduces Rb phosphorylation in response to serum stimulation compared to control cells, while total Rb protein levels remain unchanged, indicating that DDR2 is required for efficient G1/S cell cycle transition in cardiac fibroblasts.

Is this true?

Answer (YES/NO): YES